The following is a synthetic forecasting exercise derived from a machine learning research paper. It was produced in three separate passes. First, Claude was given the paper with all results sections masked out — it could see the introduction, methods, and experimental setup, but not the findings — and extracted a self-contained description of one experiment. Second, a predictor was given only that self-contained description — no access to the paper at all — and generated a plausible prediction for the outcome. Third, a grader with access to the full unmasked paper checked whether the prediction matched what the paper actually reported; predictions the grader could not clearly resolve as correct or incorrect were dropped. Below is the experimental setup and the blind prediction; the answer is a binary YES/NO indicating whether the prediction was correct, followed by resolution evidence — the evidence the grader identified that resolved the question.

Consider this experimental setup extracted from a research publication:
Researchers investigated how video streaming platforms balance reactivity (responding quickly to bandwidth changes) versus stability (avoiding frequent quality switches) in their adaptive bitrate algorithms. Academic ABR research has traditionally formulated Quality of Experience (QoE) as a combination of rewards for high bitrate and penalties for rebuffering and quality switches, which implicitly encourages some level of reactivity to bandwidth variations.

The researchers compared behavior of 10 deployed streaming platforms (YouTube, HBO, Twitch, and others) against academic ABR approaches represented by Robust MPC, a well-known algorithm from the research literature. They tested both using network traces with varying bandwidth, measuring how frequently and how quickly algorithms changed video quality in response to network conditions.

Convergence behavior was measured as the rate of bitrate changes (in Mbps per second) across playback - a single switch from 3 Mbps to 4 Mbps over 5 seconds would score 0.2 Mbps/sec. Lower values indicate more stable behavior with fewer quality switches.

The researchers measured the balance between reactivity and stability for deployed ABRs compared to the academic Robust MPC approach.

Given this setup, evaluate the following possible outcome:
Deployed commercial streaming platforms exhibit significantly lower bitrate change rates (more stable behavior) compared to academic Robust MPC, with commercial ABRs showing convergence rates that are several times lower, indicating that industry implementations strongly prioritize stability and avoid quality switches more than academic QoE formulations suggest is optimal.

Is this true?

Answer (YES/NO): NO